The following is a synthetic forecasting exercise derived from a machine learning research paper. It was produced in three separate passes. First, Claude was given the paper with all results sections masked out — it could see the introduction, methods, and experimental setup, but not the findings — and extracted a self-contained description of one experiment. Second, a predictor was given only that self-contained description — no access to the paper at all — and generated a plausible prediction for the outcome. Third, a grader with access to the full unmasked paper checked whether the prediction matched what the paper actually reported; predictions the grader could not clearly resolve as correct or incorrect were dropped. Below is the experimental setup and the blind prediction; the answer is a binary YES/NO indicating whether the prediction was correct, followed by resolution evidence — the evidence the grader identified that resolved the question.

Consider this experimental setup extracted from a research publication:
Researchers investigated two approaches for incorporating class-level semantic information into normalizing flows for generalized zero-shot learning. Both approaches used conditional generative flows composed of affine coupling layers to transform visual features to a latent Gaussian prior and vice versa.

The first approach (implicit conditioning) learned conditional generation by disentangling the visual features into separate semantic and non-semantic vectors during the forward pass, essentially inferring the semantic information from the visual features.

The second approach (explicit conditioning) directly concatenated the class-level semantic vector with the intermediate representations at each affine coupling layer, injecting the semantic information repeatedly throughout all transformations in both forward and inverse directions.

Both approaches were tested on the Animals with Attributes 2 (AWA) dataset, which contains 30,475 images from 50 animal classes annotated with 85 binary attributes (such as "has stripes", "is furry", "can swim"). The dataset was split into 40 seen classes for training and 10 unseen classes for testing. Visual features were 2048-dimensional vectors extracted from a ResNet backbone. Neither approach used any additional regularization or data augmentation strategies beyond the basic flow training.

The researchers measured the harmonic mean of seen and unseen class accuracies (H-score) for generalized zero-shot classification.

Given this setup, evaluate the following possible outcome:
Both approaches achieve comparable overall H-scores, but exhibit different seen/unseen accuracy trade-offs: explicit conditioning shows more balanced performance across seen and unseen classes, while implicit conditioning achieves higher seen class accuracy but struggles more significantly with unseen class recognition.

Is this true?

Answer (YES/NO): NO